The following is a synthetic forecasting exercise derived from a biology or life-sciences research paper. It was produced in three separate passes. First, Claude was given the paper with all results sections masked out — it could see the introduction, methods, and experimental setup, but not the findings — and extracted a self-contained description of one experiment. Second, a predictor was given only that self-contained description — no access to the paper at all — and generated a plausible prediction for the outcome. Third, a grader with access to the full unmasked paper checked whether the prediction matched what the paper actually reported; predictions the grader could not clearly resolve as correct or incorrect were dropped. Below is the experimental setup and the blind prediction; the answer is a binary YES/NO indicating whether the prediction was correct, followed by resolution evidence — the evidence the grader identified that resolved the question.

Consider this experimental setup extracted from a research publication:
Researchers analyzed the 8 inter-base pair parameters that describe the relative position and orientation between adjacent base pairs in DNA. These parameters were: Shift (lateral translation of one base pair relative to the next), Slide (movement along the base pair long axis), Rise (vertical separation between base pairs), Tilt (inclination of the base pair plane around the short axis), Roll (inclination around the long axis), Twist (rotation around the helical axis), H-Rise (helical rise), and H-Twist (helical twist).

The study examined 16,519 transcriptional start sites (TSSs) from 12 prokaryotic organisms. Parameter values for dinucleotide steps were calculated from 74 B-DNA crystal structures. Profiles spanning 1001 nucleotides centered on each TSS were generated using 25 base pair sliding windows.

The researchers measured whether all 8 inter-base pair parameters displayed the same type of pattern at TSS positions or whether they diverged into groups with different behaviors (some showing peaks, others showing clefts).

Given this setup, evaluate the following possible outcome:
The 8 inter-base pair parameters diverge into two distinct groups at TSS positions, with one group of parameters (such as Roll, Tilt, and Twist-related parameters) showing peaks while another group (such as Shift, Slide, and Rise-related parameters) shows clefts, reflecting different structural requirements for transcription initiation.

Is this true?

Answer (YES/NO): NO